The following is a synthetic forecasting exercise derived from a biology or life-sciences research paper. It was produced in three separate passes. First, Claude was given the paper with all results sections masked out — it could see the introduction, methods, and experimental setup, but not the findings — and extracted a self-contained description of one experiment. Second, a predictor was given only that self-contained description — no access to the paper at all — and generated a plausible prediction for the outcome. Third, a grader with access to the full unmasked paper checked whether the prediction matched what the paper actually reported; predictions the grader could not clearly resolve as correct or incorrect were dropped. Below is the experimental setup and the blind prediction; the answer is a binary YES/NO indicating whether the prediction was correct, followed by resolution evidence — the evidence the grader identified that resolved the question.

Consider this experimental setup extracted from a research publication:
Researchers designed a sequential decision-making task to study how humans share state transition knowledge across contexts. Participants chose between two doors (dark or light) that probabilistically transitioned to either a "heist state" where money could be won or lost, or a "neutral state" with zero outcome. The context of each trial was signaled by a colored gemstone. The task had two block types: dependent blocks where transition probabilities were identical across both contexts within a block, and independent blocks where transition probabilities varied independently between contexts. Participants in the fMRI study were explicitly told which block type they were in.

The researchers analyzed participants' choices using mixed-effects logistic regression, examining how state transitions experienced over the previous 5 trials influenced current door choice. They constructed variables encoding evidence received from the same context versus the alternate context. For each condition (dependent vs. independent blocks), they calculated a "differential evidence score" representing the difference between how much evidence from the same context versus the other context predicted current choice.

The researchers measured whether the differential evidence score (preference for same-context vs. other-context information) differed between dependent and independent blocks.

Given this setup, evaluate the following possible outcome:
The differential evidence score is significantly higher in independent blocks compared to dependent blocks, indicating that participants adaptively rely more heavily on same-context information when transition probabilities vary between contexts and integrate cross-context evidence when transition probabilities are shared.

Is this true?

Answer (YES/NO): YES